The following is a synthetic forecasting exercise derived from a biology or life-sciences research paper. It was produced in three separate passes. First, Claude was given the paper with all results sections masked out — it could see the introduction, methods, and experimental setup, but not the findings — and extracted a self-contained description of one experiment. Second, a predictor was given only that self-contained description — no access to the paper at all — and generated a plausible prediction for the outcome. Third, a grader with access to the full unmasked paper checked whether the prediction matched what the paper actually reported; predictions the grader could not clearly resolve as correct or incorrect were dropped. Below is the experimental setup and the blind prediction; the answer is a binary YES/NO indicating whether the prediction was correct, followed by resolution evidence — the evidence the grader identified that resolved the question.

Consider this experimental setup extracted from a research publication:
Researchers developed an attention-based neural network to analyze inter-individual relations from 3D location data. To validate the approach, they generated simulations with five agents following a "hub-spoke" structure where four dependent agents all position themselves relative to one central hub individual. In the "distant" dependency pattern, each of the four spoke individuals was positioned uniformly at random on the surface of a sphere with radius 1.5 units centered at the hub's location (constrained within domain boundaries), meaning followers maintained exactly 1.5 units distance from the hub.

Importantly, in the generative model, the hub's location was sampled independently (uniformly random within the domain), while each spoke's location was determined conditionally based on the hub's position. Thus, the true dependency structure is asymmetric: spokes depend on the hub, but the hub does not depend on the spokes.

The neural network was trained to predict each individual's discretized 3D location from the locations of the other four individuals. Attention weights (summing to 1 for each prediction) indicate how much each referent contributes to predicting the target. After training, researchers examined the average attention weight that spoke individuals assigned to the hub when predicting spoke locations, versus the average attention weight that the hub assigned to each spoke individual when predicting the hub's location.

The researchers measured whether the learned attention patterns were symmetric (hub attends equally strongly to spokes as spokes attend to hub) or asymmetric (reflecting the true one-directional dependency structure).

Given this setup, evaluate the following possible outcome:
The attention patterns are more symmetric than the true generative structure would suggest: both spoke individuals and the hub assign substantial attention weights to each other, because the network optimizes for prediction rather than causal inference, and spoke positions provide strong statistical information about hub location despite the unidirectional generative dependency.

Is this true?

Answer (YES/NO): YES